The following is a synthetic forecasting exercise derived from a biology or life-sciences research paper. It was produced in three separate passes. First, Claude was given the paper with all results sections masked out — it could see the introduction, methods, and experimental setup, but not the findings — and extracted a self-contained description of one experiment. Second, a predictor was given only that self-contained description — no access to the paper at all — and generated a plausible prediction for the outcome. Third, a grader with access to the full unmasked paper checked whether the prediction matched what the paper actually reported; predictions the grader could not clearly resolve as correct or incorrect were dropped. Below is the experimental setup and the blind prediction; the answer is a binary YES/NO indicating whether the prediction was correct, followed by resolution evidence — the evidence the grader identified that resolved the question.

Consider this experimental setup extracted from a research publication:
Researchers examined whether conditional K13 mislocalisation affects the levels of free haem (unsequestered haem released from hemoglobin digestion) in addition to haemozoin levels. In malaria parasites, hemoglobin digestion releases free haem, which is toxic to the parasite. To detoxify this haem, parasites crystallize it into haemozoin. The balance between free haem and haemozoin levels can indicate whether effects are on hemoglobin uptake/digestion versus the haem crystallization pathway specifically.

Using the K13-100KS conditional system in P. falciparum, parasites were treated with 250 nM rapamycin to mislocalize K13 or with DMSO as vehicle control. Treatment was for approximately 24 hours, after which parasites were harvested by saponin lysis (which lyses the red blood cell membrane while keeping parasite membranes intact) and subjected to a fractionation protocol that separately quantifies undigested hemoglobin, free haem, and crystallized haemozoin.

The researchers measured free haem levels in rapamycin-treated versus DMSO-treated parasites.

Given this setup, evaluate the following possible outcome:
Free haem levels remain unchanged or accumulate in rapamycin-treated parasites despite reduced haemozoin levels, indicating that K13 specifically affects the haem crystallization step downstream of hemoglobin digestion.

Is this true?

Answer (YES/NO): NO